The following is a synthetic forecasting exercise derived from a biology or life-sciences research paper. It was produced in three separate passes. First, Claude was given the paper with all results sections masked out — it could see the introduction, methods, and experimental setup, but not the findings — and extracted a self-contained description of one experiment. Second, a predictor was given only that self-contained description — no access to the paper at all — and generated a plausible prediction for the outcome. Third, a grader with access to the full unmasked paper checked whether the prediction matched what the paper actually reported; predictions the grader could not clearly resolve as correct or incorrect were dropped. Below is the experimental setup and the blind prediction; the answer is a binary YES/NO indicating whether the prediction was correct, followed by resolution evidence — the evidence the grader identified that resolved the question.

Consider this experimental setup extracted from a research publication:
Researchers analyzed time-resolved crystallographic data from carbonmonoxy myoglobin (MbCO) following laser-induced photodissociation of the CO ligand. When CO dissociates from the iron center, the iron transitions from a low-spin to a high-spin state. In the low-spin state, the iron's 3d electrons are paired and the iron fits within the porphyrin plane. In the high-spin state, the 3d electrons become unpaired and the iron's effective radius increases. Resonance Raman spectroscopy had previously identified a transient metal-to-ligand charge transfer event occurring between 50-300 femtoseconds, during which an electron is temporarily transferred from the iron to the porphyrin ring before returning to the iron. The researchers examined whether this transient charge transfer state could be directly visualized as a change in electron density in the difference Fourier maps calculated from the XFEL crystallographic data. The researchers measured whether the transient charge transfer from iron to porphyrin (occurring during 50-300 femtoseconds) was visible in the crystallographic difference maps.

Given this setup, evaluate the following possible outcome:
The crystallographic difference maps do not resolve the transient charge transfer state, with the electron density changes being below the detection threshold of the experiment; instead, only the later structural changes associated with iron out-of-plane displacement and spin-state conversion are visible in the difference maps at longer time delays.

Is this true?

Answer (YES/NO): NO